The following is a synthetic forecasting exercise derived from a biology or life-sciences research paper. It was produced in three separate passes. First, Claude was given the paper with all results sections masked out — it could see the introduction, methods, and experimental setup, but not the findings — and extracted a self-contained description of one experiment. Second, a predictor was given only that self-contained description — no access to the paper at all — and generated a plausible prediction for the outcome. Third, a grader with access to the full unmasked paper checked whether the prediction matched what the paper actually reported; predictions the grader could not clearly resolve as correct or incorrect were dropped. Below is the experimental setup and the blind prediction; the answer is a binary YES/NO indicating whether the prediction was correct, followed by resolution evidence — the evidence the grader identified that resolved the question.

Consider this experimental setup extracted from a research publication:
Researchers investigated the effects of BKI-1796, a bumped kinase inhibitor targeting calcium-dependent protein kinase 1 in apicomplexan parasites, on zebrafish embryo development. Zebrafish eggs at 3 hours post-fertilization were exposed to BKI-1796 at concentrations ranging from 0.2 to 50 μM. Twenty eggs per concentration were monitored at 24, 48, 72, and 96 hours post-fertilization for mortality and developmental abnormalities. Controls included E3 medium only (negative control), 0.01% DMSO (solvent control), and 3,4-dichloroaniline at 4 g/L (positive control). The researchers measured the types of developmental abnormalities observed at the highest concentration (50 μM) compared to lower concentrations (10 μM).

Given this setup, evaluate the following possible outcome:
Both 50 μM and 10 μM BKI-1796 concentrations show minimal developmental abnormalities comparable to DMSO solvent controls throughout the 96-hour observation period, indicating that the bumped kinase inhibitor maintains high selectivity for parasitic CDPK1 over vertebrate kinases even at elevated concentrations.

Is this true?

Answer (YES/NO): NO